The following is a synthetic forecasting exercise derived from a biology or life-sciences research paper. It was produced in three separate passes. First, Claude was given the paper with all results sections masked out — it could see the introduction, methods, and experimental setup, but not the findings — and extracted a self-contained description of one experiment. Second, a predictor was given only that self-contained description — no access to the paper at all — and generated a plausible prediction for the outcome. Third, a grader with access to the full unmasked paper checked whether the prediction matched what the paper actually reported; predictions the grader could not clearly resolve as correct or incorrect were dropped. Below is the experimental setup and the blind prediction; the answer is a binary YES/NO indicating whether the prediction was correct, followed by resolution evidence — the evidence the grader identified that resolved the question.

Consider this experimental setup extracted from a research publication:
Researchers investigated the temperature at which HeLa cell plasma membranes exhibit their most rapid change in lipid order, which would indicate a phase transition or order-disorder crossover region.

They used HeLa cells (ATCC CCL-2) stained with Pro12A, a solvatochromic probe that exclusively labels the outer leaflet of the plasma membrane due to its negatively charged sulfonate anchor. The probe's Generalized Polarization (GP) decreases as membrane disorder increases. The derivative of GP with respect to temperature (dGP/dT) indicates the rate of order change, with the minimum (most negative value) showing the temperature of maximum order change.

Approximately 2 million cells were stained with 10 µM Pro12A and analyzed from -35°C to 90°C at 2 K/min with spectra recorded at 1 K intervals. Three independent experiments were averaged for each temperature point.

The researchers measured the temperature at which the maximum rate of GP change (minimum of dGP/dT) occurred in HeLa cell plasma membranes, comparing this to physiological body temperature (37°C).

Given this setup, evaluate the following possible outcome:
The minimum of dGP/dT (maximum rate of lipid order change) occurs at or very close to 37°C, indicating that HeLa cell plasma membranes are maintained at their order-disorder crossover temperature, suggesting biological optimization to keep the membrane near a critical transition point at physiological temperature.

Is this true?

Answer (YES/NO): NO